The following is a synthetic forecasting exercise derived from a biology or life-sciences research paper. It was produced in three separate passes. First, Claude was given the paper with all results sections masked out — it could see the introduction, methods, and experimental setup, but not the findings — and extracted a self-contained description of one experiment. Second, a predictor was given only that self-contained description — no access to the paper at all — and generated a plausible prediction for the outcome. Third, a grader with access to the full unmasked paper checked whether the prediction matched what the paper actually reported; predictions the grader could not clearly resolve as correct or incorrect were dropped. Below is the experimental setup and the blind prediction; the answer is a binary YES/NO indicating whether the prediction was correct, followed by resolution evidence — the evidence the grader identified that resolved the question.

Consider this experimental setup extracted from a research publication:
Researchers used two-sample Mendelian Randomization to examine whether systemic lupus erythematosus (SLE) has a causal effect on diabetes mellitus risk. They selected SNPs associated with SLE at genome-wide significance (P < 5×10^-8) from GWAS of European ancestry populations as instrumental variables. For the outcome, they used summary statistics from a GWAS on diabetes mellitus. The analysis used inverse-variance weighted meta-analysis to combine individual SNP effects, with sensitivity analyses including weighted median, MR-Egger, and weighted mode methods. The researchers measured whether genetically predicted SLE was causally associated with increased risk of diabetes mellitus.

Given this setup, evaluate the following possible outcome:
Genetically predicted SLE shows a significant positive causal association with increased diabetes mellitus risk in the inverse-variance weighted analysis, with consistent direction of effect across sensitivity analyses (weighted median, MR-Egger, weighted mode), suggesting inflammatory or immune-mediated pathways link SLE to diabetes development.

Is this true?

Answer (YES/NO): NO